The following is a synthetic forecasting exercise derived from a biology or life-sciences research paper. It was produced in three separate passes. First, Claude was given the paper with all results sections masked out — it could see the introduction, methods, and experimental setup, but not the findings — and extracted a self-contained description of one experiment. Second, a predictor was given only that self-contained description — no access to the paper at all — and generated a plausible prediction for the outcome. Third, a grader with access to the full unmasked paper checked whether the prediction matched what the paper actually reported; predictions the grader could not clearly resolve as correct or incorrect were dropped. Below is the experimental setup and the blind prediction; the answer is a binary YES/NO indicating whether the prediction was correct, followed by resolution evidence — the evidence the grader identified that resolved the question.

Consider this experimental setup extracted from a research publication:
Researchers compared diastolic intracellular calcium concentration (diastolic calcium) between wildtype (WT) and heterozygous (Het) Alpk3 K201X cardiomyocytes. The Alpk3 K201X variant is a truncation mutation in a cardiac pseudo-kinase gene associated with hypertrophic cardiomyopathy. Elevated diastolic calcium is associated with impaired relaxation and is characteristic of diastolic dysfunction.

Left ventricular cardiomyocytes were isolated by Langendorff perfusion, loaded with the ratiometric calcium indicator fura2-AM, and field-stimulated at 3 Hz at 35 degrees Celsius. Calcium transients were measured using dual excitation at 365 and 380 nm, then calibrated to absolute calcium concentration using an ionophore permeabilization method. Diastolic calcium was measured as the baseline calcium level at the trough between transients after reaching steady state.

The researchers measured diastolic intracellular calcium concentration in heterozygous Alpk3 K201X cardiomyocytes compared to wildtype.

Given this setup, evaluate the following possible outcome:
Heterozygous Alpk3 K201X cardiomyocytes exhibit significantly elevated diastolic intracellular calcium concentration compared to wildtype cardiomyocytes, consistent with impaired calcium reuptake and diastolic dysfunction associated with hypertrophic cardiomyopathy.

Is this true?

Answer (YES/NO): YES